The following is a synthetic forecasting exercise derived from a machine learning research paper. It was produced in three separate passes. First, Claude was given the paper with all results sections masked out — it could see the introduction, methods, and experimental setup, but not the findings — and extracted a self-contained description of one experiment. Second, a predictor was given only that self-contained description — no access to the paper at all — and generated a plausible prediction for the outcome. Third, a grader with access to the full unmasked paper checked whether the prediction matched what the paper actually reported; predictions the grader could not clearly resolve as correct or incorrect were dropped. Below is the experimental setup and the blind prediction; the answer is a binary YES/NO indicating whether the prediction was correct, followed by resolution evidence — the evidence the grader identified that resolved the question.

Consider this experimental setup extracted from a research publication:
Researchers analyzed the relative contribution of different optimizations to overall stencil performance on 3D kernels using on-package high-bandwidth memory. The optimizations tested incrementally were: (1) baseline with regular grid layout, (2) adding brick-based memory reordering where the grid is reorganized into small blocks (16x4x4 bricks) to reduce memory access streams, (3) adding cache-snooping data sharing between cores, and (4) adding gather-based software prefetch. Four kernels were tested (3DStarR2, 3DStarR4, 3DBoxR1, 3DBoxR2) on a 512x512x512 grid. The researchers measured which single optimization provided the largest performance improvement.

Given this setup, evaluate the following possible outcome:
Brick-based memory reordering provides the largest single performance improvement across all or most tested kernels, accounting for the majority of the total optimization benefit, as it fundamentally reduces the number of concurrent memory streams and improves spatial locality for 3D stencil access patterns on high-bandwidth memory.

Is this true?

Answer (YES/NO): YES